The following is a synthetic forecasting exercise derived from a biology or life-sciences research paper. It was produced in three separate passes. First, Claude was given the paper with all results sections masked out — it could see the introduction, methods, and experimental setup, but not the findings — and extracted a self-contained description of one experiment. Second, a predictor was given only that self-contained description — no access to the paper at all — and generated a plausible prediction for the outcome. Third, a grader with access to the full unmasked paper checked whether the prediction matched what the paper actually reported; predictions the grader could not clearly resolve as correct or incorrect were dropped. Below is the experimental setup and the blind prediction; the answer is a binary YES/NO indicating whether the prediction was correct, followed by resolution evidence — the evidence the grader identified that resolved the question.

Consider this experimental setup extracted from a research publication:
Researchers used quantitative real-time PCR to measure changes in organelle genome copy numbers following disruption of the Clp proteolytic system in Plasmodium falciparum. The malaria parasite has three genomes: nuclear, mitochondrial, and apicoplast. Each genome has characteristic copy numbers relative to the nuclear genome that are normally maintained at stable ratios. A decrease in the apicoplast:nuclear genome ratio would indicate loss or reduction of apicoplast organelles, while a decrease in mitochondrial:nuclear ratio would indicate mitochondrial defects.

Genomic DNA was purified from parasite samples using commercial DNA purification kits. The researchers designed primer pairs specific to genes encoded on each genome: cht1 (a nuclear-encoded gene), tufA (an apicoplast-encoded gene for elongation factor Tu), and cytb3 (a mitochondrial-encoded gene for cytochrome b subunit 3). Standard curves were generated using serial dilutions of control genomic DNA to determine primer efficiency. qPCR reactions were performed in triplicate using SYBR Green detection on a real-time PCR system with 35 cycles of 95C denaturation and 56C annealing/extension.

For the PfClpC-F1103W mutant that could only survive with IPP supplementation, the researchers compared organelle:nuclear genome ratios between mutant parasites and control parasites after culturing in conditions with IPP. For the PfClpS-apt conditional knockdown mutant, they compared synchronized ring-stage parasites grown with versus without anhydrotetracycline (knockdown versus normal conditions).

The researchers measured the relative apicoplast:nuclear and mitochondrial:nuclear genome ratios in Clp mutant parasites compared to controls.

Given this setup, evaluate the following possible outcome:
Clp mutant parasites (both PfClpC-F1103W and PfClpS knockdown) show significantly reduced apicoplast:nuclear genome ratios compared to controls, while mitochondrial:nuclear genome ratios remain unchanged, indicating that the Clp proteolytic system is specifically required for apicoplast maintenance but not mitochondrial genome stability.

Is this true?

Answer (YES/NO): YES